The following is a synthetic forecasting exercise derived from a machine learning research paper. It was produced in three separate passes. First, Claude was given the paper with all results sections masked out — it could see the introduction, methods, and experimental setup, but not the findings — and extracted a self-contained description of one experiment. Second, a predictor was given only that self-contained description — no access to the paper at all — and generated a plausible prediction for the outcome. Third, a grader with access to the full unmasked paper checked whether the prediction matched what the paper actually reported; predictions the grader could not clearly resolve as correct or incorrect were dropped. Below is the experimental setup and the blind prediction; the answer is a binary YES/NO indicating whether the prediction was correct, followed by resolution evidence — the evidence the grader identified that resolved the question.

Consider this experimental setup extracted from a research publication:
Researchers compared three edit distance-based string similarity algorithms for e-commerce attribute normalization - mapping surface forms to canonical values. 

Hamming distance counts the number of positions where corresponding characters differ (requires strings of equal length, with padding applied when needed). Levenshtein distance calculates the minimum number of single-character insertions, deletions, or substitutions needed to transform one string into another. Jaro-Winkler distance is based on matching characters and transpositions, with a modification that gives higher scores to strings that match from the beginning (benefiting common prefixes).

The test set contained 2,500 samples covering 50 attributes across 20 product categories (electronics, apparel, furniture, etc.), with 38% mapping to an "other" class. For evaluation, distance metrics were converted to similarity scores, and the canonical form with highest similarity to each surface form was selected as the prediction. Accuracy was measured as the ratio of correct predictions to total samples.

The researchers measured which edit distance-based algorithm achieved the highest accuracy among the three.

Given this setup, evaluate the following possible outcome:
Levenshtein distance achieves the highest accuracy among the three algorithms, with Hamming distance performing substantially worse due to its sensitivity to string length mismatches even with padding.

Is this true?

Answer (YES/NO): NO